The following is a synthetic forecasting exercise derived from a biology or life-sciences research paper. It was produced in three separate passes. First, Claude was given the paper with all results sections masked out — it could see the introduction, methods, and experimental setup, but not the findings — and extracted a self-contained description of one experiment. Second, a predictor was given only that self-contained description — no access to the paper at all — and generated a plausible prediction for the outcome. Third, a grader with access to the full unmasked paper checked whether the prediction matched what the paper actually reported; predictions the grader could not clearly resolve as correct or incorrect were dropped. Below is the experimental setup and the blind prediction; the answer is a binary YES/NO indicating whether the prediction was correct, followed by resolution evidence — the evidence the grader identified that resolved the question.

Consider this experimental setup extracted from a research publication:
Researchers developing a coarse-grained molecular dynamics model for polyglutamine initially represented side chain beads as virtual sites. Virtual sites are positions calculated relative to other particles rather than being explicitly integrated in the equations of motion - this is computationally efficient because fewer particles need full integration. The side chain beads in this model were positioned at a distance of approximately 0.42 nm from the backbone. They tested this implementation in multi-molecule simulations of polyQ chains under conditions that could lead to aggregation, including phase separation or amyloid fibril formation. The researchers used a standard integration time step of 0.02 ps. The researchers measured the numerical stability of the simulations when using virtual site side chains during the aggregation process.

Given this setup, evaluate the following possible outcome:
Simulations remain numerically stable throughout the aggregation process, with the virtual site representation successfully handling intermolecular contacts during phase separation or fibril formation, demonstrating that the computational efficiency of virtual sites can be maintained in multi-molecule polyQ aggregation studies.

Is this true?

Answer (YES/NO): NO